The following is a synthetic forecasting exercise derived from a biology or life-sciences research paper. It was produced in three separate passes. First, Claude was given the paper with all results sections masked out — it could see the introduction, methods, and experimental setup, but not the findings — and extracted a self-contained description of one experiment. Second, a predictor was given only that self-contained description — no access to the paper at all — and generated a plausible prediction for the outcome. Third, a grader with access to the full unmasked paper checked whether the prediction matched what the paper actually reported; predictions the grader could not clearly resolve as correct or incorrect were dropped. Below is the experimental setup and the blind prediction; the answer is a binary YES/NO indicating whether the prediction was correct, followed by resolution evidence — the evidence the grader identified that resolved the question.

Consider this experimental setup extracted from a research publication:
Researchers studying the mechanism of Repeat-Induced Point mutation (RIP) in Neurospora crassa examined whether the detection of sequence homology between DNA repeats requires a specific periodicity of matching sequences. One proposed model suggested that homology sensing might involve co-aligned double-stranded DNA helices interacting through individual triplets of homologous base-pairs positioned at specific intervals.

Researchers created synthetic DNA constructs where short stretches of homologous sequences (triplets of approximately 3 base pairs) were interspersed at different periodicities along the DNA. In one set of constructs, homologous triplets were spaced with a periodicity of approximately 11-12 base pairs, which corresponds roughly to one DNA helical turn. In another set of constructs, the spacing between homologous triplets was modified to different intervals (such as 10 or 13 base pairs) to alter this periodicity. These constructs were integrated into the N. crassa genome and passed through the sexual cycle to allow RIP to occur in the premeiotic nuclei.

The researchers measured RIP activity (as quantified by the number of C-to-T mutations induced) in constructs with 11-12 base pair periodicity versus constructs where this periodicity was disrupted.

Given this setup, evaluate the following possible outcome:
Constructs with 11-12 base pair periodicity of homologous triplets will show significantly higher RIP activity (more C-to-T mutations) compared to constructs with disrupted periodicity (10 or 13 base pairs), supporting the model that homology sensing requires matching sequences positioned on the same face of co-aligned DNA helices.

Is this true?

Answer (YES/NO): YES